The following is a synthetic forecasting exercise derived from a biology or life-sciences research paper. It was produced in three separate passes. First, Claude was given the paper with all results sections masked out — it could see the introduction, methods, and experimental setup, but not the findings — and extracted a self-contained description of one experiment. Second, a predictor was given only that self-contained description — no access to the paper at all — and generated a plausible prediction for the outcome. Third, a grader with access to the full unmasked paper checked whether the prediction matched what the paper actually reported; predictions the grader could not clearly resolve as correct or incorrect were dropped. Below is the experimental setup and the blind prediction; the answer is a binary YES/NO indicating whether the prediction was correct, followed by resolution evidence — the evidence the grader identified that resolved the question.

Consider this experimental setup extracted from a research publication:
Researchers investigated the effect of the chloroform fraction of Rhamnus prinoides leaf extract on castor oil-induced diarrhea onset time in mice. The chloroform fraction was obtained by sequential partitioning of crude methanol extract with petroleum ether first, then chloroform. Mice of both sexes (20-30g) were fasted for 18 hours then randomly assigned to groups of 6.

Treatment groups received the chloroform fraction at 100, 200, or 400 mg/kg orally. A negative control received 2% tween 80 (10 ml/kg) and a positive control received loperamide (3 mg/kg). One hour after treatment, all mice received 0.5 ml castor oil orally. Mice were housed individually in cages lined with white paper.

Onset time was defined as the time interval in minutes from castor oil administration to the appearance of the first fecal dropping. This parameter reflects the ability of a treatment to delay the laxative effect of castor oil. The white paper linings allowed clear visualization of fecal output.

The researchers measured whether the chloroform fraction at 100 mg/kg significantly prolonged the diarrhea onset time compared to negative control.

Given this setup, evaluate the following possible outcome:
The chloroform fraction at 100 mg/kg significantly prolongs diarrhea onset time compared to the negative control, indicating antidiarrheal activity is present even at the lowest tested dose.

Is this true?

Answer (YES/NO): NO